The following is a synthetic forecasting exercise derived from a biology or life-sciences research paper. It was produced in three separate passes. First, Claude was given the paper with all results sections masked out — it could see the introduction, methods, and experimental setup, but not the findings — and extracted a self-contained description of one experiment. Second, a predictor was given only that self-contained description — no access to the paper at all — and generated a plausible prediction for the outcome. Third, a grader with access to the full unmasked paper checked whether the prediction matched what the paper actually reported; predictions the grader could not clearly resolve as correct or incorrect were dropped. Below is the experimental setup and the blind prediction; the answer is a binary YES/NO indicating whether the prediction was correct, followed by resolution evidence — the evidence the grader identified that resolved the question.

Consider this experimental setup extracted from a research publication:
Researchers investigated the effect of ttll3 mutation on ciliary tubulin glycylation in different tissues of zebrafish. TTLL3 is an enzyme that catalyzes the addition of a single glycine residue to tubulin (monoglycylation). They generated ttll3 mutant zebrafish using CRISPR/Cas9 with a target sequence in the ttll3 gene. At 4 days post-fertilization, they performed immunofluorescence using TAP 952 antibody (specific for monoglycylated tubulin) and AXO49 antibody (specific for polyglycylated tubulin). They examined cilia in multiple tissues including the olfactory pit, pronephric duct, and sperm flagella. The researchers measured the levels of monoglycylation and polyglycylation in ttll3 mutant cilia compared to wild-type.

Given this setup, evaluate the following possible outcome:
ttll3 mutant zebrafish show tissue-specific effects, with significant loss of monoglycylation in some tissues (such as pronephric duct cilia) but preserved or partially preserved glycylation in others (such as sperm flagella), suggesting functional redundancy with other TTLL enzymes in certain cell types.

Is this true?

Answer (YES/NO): NO